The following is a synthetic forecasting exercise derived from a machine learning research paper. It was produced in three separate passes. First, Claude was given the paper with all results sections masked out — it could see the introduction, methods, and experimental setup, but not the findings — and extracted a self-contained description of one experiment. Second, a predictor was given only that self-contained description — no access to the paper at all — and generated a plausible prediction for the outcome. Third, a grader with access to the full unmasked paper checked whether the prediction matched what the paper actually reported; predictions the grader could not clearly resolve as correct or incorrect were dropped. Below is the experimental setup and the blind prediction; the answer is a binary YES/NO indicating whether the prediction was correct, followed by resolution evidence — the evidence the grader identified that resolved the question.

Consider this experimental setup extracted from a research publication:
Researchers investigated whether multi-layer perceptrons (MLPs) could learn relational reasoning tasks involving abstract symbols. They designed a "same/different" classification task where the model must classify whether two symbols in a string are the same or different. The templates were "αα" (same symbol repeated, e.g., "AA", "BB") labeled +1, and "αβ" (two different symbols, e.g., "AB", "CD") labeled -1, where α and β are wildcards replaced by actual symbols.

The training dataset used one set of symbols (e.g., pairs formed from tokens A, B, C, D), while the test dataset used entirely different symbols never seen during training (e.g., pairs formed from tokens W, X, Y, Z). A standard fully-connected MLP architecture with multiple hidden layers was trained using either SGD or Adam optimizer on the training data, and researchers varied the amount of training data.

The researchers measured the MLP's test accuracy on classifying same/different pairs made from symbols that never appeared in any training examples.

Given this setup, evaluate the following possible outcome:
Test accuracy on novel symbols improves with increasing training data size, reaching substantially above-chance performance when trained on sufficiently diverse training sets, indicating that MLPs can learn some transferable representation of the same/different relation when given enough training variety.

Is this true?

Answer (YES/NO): NO